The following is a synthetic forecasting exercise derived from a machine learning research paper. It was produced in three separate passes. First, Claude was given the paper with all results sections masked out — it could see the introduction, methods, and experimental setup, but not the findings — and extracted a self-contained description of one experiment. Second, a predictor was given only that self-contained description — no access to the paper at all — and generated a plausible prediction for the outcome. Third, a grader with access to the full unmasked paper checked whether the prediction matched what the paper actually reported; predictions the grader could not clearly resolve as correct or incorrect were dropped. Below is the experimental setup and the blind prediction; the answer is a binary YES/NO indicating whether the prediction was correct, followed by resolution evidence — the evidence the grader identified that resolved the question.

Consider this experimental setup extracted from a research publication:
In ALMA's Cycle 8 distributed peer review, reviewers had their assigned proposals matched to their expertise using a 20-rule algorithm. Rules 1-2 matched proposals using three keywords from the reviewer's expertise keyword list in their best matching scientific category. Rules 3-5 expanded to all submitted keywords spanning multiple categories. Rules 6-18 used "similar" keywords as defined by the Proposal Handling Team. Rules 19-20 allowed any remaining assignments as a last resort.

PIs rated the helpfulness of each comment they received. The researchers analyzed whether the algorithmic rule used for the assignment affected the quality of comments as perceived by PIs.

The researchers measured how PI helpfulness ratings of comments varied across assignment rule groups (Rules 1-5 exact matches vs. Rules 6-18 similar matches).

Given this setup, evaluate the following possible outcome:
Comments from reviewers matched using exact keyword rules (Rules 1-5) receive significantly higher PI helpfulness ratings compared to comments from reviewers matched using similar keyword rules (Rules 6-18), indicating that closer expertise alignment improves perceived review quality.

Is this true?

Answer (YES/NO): NO